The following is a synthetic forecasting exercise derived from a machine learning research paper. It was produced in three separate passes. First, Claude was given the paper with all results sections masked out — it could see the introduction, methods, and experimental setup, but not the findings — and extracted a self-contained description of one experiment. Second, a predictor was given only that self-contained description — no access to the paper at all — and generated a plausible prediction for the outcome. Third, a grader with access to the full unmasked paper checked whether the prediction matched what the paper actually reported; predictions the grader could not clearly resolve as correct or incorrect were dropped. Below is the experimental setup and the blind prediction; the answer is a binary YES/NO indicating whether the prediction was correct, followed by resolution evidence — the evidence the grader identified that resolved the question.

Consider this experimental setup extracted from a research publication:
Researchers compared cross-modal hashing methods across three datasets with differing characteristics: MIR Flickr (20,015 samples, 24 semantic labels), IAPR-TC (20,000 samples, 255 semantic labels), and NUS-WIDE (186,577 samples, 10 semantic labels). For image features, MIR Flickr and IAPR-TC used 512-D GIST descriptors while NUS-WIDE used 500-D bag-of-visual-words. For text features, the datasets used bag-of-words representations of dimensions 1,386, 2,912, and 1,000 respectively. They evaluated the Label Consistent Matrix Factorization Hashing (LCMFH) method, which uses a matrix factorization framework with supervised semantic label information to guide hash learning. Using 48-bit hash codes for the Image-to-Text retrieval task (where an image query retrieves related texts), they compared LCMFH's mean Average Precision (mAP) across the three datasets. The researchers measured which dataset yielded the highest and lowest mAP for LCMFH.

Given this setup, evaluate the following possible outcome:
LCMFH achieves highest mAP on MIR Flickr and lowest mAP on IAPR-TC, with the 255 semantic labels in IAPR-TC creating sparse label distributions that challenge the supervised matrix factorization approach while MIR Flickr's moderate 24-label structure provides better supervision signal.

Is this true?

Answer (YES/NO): YES